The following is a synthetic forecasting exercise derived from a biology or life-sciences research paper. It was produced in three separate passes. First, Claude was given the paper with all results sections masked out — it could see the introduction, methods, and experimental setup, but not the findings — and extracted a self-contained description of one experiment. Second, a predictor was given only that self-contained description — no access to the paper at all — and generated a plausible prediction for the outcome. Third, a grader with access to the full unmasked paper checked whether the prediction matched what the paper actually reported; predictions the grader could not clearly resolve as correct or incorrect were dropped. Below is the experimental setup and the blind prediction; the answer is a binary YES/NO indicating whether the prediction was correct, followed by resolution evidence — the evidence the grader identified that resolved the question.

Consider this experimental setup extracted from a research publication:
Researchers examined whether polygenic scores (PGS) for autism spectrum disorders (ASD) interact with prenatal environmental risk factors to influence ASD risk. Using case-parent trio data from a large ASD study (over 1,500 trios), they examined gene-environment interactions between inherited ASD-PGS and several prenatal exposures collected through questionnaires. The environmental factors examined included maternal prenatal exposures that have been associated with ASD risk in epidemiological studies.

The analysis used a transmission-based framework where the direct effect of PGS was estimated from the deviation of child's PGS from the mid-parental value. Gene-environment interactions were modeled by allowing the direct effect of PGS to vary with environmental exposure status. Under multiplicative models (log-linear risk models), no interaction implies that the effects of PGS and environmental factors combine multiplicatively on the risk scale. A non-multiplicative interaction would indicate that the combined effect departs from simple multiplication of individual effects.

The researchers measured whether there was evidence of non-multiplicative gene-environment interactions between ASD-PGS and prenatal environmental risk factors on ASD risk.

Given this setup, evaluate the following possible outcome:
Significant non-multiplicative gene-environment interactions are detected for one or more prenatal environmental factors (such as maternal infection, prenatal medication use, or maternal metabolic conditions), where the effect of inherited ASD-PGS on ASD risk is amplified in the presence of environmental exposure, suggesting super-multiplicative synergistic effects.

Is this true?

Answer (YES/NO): NO